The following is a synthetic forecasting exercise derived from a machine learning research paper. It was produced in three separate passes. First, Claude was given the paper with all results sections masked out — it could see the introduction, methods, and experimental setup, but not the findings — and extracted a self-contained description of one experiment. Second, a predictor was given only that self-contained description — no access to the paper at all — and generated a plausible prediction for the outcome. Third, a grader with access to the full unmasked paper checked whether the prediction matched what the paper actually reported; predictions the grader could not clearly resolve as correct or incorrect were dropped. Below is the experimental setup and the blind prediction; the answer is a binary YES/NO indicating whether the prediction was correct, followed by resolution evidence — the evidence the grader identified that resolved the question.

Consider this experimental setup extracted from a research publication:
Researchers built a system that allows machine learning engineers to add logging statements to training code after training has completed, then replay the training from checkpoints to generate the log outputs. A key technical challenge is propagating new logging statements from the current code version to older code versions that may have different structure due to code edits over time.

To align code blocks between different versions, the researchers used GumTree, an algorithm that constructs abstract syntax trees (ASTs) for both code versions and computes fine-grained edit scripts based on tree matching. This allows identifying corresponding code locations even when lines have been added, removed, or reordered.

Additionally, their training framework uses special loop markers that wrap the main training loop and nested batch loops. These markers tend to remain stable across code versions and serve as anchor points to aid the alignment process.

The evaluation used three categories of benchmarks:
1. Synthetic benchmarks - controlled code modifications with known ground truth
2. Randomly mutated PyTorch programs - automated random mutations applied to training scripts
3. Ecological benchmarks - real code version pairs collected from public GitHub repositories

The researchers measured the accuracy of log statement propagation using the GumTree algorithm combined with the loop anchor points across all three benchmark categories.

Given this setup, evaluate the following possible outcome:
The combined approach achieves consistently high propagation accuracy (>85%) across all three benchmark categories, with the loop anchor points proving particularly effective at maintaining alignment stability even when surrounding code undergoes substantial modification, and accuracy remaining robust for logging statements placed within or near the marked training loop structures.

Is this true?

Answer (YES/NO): YES